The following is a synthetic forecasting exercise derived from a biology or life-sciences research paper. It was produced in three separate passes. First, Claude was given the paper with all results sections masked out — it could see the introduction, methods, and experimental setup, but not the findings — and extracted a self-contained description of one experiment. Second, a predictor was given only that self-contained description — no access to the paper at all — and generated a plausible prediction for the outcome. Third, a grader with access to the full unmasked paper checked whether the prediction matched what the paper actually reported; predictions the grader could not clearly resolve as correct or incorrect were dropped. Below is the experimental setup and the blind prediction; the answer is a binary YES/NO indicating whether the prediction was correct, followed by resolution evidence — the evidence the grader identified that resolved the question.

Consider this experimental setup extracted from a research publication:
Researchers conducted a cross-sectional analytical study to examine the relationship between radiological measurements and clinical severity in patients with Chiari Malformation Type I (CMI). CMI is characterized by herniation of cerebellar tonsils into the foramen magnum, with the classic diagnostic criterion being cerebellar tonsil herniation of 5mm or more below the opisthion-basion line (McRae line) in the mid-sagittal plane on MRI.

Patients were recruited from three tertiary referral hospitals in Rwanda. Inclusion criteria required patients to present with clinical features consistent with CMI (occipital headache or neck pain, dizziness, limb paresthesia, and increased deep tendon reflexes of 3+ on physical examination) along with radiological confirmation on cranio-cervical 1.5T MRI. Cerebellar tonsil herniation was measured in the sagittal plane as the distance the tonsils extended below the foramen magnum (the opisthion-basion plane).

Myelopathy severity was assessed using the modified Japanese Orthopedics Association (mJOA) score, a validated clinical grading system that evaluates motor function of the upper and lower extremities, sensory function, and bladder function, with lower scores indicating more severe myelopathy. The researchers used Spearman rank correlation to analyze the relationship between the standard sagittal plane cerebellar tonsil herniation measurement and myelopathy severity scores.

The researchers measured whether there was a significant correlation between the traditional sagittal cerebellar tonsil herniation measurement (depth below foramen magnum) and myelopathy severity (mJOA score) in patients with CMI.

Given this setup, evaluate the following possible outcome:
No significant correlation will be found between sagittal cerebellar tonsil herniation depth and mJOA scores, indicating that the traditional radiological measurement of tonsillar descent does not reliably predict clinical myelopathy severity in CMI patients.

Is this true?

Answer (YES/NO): YES